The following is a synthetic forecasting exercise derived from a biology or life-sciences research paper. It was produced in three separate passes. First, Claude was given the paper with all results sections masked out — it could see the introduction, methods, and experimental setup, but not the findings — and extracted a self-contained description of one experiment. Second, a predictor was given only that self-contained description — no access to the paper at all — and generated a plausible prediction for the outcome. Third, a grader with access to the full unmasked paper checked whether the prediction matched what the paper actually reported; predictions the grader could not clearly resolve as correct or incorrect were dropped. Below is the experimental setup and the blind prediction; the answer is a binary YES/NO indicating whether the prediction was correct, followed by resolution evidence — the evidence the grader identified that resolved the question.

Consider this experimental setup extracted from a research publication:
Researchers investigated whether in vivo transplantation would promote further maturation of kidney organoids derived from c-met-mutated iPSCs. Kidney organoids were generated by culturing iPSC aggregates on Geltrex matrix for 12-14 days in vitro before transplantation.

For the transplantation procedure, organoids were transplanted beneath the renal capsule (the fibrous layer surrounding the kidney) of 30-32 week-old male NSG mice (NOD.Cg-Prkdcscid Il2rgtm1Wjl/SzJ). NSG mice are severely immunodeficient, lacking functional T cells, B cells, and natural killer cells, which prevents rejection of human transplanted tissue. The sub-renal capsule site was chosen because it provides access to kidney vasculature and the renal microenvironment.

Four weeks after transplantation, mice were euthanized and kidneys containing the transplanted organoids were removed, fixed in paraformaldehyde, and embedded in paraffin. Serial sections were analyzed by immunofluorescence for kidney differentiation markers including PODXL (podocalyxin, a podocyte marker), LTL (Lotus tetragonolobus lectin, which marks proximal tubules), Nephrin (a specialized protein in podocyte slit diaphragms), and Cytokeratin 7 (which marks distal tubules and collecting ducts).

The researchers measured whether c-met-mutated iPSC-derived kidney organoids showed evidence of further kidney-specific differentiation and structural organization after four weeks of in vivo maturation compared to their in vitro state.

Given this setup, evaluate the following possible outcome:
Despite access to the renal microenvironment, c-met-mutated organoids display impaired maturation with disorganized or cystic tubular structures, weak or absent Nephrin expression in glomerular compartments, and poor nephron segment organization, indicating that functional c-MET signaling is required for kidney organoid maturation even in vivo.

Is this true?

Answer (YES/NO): NO